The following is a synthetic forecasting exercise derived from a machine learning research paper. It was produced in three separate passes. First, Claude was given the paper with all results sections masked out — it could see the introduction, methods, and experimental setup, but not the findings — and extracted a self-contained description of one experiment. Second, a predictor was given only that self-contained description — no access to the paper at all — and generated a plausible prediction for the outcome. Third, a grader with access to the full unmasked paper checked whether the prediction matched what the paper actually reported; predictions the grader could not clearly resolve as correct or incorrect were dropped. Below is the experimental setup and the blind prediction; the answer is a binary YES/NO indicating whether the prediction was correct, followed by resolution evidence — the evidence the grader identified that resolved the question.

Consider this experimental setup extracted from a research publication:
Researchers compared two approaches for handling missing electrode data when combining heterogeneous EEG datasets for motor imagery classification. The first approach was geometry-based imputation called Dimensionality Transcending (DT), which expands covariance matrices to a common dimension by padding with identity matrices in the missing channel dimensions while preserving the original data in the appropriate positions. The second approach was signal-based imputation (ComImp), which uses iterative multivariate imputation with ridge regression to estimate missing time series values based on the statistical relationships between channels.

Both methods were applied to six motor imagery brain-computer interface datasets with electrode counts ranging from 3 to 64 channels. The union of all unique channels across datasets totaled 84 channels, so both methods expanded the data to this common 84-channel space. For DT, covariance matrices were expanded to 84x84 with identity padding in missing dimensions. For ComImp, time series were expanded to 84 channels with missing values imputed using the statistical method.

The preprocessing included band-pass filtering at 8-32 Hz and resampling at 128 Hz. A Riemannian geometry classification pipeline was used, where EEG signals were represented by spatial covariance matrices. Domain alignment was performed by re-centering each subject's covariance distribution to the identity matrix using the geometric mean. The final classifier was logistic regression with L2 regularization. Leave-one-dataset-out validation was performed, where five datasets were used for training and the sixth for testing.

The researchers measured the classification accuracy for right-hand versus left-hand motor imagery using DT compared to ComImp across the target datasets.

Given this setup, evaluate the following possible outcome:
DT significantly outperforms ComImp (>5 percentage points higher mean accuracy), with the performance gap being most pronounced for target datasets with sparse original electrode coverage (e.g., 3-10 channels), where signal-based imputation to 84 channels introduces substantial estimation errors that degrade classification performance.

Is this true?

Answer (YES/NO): NO